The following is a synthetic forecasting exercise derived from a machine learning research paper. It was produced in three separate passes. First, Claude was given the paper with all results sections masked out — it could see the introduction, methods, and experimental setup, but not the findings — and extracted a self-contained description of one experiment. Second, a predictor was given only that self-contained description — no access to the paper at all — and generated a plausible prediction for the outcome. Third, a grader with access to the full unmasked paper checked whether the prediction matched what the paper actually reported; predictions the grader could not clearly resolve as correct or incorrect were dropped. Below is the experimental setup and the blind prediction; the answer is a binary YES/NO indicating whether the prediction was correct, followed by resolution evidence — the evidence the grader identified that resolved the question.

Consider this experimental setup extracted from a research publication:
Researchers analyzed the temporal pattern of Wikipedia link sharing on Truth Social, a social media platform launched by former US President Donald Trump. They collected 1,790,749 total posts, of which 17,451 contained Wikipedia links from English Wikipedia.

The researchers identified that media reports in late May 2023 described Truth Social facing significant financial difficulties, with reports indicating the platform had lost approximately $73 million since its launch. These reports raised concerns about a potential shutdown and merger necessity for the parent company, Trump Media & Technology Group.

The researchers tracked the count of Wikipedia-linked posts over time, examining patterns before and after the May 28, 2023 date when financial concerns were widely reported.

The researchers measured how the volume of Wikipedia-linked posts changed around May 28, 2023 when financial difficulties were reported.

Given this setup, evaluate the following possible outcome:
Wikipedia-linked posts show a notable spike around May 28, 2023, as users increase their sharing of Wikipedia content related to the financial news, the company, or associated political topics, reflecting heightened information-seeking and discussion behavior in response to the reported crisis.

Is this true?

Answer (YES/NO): NO